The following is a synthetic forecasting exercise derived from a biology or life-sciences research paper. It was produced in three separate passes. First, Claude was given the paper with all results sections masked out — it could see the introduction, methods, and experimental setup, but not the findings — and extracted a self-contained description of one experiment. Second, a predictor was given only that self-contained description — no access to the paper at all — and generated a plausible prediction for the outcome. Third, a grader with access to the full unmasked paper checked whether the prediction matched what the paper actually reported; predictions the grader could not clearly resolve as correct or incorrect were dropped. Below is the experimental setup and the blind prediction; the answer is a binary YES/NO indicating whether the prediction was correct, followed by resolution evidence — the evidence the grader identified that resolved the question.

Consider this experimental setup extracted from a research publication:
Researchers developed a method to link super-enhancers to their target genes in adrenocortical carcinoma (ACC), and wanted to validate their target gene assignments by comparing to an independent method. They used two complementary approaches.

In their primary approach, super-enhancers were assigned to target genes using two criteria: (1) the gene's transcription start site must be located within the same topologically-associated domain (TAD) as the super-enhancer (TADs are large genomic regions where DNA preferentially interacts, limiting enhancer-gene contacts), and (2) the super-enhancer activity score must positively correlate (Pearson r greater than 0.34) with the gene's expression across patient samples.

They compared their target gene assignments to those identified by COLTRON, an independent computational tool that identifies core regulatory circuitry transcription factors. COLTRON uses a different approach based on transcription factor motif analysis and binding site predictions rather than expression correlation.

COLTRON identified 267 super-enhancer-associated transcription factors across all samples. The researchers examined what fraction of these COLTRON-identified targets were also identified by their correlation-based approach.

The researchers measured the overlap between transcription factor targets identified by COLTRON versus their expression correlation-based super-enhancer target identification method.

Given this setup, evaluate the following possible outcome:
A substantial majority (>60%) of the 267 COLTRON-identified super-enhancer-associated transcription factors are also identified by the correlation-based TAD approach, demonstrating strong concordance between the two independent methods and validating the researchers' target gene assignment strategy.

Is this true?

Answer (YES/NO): NO